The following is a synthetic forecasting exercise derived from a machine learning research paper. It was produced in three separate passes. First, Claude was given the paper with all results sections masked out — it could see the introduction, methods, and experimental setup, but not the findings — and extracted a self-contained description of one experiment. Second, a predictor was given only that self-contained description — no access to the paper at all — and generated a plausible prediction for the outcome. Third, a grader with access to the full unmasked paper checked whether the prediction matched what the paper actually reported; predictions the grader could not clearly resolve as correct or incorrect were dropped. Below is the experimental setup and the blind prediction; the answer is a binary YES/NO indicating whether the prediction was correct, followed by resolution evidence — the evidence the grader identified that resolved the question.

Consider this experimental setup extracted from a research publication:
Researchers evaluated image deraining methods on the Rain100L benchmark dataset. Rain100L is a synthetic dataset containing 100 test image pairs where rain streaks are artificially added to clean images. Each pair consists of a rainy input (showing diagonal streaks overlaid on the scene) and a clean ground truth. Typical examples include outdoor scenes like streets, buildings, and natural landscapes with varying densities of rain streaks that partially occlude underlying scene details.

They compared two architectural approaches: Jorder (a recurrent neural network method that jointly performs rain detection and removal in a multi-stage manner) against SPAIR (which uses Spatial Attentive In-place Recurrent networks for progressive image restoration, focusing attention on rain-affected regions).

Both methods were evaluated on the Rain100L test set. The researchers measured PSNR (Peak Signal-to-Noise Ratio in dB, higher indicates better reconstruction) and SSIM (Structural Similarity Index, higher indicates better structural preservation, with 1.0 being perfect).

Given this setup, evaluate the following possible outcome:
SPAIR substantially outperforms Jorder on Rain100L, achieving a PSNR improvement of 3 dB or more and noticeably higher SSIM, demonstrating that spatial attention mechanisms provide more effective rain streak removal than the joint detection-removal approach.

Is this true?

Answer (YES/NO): NO